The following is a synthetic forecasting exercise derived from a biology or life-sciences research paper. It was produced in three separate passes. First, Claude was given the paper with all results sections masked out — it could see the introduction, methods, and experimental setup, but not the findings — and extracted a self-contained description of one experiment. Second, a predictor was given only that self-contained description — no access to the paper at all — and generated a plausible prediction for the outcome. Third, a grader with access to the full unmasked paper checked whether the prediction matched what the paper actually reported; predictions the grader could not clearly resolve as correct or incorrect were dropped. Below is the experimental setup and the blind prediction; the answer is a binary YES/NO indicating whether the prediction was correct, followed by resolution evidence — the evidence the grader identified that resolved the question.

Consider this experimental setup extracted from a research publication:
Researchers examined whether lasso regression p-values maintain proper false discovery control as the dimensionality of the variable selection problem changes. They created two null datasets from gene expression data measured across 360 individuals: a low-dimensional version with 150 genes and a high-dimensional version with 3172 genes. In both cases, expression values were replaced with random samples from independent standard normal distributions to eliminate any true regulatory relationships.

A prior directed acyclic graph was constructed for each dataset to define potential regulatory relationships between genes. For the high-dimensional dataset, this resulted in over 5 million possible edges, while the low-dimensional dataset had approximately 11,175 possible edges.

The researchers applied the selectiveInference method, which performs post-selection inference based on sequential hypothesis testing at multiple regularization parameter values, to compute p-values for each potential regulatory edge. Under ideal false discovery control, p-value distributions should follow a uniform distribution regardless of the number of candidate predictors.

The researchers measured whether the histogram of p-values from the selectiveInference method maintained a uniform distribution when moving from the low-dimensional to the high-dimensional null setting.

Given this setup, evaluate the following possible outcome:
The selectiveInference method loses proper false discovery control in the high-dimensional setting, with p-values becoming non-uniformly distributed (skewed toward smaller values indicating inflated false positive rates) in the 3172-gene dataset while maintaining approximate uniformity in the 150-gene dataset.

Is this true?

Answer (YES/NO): NO